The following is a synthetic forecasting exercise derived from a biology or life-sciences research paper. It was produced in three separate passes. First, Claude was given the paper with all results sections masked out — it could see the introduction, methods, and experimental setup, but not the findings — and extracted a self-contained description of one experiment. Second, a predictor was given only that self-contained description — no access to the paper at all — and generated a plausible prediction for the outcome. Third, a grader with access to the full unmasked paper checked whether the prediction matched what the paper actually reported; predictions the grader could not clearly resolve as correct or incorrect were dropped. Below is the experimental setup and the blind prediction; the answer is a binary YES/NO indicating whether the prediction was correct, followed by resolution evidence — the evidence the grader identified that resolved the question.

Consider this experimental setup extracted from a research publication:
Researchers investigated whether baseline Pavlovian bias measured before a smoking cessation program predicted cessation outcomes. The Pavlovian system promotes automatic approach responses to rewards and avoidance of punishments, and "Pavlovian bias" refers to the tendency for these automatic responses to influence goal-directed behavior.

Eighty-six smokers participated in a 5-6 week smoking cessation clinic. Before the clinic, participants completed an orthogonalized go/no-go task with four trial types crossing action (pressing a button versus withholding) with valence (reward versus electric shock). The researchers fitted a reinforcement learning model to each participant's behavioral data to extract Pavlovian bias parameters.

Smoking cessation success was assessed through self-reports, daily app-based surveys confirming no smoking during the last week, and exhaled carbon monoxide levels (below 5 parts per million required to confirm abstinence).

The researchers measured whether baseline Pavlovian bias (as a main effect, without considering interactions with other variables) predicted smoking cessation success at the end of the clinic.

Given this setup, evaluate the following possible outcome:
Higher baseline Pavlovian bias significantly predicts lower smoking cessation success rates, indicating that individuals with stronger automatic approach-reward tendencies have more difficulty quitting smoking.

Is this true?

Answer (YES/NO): NO